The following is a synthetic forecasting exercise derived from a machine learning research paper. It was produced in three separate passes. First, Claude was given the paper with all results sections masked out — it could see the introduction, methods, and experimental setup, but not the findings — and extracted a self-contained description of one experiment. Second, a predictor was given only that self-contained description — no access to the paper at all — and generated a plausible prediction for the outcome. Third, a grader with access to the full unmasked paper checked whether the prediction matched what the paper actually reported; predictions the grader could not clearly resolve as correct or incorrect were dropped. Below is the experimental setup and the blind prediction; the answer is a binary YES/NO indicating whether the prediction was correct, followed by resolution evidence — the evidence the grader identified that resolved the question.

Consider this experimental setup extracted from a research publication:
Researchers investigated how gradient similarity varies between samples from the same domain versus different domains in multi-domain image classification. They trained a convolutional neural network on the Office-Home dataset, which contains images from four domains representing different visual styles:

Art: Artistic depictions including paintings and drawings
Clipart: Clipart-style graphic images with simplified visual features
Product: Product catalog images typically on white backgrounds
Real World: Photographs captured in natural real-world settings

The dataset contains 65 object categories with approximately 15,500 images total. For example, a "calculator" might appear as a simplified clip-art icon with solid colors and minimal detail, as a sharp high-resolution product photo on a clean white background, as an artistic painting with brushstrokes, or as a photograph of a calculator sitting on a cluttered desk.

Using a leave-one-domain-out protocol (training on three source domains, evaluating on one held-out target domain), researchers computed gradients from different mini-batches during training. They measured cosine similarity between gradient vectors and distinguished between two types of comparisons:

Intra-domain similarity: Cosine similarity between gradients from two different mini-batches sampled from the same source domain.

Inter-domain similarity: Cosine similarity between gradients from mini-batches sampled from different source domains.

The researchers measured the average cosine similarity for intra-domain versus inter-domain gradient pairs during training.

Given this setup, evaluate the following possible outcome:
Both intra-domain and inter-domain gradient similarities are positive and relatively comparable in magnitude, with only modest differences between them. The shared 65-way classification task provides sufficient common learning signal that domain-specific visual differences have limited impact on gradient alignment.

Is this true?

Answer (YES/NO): NO